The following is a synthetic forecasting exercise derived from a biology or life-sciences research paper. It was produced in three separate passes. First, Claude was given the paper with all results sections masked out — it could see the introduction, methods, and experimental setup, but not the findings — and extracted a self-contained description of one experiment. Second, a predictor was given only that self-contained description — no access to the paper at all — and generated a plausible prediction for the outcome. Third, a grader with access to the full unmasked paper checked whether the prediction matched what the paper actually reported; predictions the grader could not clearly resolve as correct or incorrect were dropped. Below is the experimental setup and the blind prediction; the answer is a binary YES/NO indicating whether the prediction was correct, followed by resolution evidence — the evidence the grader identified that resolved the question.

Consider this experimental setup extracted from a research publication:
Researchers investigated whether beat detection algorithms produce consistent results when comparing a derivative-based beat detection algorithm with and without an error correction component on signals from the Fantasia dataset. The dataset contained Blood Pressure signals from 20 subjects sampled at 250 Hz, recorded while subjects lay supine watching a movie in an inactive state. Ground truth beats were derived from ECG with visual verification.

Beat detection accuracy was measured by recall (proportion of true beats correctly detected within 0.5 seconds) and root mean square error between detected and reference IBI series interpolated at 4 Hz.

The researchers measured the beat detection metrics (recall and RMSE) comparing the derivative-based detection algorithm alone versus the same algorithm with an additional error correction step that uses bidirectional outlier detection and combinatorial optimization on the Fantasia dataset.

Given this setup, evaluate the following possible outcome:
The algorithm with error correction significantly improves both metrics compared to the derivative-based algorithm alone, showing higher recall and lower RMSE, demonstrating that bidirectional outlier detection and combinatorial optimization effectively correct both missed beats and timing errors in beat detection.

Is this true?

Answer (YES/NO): NO